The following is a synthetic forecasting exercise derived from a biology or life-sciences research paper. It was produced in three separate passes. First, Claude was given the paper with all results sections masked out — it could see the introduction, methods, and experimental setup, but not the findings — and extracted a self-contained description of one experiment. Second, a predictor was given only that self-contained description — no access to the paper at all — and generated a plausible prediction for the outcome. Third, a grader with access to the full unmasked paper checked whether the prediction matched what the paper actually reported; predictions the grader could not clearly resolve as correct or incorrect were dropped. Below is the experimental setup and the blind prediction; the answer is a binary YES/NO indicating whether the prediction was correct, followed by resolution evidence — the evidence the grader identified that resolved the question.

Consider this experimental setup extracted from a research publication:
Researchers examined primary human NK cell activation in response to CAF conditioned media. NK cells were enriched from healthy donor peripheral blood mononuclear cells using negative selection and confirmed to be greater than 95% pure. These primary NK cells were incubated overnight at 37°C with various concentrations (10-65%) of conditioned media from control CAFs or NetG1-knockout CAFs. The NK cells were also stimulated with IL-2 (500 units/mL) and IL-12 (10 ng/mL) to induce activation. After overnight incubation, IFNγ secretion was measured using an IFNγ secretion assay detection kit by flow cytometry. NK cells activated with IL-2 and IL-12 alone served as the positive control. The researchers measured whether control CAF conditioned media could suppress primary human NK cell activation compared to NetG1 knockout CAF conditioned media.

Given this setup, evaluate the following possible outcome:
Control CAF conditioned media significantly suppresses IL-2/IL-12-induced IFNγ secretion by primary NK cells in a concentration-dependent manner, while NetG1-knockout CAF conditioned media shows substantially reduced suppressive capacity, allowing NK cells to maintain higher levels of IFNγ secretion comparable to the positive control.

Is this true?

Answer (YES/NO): YES